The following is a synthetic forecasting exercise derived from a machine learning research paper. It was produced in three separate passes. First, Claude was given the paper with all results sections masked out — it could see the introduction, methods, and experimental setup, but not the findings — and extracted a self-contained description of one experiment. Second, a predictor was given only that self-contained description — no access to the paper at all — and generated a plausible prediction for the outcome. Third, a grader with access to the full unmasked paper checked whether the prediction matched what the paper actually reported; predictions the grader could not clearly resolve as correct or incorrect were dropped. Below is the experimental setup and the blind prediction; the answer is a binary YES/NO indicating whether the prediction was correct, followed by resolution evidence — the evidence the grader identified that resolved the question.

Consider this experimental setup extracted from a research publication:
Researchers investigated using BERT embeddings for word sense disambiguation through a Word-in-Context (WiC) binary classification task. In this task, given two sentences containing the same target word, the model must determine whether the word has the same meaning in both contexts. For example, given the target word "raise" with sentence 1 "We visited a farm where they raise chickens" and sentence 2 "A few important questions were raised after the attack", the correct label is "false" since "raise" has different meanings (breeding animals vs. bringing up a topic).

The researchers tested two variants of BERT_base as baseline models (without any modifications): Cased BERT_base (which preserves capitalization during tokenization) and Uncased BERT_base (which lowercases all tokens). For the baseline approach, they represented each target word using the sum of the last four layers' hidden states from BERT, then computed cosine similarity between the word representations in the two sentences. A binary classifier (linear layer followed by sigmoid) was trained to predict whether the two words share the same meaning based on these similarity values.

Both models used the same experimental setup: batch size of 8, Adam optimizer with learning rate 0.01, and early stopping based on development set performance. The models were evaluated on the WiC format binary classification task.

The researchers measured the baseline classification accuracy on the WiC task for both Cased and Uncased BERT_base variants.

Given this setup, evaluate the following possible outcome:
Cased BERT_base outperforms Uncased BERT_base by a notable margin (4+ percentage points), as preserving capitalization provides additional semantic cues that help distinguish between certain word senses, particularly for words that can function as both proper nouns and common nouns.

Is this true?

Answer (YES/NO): NO